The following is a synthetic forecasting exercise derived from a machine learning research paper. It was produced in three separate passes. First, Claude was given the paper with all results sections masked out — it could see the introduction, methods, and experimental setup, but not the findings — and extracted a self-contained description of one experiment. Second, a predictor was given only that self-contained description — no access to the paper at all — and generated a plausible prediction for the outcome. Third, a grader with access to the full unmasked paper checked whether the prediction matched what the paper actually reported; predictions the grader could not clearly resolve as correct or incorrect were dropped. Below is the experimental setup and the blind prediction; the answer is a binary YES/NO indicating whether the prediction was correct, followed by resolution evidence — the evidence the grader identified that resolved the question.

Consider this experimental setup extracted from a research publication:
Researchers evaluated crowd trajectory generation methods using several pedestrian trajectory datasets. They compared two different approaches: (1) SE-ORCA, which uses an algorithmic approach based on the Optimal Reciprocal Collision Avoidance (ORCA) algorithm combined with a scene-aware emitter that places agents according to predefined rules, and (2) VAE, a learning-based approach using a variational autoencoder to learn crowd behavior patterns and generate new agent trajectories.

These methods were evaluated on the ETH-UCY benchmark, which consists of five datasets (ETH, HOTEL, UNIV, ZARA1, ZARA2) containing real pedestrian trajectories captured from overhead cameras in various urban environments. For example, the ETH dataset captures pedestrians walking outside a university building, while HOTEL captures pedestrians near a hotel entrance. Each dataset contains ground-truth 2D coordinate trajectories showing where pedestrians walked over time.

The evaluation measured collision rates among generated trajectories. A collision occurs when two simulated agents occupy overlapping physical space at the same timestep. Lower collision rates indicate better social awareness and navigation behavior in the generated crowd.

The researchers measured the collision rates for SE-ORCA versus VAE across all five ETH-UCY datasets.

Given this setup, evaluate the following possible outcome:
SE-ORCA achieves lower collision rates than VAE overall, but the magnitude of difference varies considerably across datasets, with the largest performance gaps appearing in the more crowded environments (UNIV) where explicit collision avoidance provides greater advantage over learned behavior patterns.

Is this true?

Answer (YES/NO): NO